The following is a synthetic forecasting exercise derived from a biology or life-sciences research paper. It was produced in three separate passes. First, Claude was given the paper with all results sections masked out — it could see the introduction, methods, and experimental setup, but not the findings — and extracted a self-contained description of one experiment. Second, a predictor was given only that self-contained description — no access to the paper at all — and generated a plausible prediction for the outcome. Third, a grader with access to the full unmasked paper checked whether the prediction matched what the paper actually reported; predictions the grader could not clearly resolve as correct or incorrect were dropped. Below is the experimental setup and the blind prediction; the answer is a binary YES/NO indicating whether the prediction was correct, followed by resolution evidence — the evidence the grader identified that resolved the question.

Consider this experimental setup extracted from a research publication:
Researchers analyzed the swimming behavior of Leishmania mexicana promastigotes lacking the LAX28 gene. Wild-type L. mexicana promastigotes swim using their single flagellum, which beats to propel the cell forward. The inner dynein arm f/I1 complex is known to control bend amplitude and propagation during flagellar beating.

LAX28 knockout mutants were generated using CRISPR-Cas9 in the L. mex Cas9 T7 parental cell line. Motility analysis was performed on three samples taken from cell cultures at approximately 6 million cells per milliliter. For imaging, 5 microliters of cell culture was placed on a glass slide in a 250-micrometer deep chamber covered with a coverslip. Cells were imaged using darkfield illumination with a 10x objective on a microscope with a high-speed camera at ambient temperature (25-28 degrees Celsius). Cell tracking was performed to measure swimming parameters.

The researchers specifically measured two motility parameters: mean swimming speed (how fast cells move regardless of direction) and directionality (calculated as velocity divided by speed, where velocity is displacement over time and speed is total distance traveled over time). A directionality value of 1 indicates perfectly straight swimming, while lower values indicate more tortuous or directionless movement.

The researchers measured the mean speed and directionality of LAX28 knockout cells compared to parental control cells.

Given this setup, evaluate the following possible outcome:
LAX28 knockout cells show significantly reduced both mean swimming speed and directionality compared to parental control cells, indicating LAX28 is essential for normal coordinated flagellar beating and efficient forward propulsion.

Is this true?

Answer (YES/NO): YES